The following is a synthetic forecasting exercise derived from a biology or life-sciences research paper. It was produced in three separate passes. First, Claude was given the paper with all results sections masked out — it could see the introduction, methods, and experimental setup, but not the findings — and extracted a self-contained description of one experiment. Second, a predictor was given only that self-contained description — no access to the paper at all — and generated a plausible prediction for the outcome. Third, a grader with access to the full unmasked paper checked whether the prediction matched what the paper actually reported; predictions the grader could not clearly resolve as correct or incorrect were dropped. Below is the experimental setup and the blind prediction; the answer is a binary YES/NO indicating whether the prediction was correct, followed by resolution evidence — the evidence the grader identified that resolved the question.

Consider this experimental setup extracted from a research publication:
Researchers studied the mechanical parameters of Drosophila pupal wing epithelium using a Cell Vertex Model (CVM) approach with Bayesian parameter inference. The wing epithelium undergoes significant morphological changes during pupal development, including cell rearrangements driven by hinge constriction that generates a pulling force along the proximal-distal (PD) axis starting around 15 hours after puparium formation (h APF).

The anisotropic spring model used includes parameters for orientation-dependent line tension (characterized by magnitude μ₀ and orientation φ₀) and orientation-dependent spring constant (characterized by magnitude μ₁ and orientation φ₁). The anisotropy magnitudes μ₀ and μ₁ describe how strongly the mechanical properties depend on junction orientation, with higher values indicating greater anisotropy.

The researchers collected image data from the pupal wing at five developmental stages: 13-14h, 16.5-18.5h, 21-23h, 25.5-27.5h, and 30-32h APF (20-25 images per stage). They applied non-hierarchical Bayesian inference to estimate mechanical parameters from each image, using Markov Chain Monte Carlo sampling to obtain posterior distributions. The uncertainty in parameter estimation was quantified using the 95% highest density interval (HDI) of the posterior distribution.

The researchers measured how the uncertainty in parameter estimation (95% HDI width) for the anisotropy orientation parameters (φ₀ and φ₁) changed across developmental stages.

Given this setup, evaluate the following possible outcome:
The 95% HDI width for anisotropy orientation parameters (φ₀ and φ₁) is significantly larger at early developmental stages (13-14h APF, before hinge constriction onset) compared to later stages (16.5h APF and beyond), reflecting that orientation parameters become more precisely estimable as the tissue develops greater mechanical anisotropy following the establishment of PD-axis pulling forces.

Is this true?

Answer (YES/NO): NO